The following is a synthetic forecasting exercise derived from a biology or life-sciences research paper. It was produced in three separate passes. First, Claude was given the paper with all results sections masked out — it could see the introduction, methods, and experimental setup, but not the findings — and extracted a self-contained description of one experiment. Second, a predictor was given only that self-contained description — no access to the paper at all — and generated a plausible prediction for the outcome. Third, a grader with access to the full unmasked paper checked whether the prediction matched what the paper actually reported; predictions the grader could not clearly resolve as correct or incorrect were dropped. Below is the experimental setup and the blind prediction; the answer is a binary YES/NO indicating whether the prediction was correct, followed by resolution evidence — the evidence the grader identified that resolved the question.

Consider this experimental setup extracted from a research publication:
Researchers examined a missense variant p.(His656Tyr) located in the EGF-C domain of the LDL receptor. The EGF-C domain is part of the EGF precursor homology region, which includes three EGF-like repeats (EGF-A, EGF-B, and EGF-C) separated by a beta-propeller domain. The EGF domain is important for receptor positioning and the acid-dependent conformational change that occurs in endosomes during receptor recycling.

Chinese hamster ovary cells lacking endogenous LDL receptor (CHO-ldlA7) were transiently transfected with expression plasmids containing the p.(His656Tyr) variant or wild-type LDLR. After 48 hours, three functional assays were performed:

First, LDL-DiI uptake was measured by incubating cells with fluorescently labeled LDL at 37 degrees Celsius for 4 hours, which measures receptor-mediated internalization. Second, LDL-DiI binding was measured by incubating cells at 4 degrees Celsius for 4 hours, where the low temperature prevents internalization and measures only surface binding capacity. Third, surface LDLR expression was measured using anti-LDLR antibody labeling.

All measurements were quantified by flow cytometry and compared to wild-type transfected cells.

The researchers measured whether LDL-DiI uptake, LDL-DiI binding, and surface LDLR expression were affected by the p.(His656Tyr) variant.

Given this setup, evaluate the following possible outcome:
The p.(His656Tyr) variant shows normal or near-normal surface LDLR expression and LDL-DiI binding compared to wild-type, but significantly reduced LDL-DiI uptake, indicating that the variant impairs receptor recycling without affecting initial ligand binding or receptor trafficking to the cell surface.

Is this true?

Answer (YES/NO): YES